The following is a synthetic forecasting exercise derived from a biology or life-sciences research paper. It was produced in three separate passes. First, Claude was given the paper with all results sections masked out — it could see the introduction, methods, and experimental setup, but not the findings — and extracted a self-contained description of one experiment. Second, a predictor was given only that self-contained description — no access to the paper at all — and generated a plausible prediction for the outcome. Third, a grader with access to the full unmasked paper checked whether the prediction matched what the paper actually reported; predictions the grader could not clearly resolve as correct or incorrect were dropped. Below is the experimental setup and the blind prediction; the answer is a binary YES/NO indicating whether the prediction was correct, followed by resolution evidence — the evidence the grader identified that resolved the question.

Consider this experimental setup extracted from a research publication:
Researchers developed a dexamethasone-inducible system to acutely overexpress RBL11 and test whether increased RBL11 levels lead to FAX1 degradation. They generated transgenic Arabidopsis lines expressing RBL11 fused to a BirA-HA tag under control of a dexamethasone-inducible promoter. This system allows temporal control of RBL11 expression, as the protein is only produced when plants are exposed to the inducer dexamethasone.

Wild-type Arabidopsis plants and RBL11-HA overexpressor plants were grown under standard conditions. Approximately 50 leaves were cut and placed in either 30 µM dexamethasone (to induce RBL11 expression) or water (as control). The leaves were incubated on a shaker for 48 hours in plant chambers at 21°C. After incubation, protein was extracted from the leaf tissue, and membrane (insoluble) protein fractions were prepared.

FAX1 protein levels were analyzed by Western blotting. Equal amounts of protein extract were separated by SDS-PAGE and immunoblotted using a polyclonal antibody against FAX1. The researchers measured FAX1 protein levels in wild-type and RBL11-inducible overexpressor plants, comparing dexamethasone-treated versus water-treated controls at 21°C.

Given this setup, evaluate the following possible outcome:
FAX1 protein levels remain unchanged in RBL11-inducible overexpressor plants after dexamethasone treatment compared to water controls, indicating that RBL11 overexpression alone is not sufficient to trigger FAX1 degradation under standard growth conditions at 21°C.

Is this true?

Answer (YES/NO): YES